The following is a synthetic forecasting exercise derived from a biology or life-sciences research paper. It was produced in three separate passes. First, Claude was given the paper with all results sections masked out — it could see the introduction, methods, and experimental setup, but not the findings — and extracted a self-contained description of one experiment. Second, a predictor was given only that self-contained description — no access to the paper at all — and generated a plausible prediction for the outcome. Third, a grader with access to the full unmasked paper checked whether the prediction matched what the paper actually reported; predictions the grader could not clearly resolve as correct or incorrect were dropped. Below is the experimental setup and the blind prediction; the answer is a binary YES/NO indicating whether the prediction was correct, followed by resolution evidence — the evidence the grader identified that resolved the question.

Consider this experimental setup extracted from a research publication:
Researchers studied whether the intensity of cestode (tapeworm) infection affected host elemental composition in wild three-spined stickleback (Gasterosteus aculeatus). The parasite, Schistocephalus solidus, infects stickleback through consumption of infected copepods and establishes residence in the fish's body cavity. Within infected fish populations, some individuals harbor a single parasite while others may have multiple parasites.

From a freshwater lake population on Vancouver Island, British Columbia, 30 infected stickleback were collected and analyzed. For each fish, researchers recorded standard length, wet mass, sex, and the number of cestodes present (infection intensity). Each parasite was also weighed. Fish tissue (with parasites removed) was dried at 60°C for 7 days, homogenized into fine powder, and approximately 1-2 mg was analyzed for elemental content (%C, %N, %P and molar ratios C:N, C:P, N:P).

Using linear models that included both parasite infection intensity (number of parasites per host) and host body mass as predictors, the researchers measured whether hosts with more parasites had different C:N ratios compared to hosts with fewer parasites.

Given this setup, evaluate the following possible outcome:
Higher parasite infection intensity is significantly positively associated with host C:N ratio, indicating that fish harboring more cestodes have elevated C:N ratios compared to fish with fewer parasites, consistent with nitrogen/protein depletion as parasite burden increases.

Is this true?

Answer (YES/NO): NO